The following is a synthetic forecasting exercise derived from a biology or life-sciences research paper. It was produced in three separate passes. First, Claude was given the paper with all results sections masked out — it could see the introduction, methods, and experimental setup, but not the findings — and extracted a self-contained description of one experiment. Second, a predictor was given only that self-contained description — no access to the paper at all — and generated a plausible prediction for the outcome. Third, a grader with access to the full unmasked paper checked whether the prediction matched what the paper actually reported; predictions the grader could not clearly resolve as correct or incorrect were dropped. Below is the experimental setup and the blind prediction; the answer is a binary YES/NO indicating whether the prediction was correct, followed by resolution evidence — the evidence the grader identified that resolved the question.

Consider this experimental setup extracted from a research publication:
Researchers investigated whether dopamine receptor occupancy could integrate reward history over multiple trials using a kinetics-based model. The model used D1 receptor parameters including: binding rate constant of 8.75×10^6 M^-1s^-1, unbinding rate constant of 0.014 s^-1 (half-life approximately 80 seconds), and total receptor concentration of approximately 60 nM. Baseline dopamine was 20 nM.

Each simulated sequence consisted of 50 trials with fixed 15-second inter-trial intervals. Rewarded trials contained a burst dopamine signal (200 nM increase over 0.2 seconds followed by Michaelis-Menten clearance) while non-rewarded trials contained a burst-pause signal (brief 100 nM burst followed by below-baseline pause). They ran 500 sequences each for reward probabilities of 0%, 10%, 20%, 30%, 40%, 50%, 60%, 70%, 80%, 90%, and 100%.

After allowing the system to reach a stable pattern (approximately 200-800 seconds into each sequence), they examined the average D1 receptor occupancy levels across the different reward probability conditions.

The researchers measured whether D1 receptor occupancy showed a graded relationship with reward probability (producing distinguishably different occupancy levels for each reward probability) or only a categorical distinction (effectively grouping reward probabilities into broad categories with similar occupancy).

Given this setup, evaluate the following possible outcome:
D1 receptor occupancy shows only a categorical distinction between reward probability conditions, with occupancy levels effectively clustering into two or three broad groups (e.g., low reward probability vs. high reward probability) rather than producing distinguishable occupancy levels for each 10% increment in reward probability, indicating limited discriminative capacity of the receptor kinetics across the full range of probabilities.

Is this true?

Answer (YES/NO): NO